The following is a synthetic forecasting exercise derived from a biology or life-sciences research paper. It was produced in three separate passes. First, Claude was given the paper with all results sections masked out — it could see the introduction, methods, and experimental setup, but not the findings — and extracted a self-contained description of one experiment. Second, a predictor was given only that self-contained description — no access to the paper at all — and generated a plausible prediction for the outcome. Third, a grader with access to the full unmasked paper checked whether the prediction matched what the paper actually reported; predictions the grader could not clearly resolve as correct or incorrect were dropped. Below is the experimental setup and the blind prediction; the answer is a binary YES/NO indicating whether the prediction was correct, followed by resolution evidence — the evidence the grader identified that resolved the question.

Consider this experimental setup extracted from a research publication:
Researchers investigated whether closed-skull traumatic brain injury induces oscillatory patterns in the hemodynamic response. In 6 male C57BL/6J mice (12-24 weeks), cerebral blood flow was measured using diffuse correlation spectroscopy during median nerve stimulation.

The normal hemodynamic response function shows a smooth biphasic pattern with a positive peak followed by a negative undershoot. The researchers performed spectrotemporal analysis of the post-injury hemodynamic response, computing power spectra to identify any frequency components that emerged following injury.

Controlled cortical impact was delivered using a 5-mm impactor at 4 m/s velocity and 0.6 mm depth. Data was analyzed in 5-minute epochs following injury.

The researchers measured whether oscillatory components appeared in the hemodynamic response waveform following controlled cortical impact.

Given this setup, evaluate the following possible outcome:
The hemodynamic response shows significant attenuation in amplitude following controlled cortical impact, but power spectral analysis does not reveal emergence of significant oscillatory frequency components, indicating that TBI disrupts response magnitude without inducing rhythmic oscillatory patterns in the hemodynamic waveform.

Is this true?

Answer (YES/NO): NO